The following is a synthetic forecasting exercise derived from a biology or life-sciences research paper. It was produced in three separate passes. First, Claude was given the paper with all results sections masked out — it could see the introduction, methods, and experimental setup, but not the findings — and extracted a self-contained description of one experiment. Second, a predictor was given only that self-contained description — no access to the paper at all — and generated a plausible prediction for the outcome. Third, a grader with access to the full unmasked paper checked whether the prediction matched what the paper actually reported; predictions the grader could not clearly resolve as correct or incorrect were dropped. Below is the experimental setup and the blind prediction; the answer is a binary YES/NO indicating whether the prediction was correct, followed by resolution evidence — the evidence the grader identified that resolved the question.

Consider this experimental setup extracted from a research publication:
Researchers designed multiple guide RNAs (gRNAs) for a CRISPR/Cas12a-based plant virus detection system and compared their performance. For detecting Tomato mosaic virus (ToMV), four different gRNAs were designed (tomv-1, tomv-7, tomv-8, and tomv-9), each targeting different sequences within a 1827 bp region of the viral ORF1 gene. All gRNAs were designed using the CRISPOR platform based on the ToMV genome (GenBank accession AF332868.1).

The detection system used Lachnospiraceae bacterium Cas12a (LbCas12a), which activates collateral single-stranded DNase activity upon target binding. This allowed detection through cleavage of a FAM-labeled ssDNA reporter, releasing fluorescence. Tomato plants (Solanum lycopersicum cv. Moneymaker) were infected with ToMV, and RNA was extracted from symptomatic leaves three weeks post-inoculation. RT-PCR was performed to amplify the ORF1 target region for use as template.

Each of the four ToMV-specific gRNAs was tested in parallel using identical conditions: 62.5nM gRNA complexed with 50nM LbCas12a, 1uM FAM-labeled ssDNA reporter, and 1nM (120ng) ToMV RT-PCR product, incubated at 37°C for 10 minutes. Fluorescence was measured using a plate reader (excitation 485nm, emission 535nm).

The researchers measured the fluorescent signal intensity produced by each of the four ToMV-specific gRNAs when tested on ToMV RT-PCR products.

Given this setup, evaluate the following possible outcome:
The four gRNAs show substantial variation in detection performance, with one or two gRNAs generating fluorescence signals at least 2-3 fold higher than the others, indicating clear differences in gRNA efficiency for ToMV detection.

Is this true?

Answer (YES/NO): YES